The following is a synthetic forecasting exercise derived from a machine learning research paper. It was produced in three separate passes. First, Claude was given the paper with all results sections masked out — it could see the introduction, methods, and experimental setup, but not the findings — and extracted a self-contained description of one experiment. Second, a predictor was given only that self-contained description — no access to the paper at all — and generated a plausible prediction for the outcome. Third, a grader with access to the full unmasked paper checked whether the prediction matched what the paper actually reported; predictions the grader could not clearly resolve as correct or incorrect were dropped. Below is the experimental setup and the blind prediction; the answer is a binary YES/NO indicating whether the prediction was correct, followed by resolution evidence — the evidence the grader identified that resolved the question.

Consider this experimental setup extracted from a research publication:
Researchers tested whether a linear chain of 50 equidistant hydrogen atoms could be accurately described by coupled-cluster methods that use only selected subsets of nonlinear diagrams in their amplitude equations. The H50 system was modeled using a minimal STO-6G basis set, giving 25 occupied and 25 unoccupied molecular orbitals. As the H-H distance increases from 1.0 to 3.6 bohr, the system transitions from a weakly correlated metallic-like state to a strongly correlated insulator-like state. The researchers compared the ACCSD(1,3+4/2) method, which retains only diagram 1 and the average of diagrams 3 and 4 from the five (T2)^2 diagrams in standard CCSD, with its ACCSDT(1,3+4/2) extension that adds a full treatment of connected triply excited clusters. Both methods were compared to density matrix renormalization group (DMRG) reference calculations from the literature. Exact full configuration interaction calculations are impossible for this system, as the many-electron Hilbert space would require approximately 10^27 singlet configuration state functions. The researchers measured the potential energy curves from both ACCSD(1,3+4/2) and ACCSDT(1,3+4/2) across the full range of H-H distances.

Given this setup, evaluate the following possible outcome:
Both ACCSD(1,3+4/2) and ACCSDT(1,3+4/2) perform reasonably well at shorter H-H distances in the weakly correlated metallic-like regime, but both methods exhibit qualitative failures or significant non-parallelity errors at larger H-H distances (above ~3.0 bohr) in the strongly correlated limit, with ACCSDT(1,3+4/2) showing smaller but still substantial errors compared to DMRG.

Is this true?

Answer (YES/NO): NO